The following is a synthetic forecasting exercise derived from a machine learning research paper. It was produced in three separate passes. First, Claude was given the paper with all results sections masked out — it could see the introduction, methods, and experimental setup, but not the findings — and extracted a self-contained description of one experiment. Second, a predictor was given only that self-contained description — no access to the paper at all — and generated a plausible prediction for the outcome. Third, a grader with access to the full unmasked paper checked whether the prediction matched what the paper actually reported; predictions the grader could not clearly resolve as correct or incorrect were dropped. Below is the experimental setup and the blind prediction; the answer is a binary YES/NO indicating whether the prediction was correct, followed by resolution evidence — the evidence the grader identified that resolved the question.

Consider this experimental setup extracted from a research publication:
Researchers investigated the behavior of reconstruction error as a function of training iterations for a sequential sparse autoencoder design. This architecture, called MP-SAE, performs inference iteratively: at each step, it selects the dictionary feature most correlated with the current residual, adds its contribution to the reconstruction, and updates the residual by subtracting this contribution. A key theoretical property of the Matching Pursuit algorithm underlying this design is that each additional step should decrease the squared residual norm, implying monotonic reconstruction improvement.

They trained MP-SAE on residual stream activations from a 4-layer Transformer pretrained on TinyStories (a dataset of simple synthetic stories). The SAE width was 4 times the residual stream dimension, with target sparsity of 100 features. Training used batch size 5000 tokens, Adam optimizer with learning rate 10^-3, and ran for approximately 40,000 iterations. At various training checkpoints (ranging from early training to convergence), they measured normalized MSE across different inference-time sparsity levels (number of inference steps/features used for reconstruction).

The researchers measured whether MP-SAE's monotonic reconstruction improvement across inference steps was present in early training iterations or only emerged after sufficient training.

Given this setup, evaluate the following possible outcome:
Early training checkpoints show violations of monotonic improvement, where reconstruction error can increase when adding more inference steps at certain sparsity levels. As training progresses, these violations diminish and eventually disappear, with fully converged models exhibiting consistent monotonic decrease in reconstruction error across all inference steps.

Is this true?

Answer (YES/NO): NO